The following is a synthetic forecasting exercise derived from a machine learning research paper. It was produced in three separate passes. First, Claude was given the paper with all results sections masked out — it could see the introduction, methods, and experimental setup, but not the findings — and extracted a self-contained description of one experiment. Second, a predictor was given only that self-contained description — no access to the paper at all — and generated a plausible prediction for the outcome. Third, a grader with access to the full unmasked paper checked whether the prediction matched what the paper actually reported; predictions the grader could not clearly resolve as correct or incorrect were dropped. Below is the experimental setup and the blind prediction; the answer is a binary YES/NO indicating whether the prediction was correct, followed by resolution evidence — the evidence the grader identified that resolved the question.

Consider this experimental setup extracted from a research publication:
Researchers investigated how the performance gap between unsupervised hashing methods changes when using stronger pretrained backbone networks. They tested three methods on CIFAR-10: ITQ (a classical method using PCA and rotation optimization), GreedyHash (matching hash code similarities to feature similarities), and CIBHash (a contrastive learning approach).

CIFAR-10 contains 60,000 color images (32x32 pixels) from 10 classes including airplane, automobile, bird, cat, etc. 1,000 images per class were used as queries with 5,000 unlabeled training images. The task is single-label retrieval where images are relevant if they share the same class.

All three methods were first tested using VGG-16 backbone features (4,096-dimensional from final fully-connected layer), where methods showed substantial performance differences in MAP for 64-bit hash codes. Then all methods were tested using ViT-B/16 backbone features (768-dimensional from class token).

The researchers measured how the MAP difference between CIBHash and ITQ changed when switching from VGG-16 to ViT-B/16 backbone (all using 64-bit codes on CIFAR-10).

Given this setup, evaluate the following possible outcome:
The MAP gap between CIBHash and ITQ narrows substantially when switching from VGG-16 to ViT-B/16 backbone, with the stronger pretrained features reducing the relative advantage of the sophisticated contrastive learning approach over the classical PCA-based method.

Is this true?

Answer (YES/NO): YES